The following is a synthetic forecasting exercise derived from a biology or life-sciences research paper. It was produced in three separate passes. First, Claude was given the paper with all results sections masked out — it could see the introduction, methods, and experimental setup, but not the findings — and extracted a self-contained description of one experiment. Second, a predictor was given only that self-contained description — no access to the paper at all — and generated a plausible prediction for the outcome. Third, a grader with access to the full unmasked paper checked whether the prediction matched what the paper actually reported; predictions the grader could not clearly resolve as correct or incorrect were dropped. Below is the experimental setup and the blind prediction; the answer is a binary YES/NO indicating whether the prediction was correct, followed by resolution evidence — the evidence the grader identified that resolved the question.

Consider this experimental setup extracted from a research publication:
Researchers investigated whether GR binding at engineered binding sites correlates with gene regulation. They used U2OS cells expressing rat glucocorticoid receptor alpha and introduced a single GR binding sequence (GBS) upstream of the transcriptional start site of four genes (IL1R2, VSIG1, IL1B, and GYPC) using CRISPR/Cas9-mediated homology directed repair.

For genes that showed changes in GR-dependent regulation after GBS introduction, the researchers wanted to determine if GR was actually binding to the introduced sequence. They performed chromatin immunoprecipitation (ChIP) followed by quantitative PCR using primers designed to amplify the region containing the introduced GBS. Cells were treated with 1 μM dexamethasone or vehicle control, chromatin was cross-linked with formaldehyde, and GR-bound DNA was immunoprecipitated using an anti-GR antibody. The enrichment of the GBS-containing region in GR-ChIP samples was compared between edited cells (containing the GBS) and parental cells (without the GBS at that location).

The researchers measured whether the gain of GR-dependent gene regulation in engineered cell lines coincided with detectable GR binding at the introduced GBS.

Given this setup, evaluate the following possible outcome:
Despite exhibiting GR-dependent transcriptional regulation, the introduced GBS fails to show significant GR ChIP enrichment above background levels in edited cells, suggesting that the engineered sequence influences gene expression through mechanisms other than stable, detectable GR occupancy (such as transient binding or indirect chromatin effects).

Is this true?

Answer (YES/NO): NO